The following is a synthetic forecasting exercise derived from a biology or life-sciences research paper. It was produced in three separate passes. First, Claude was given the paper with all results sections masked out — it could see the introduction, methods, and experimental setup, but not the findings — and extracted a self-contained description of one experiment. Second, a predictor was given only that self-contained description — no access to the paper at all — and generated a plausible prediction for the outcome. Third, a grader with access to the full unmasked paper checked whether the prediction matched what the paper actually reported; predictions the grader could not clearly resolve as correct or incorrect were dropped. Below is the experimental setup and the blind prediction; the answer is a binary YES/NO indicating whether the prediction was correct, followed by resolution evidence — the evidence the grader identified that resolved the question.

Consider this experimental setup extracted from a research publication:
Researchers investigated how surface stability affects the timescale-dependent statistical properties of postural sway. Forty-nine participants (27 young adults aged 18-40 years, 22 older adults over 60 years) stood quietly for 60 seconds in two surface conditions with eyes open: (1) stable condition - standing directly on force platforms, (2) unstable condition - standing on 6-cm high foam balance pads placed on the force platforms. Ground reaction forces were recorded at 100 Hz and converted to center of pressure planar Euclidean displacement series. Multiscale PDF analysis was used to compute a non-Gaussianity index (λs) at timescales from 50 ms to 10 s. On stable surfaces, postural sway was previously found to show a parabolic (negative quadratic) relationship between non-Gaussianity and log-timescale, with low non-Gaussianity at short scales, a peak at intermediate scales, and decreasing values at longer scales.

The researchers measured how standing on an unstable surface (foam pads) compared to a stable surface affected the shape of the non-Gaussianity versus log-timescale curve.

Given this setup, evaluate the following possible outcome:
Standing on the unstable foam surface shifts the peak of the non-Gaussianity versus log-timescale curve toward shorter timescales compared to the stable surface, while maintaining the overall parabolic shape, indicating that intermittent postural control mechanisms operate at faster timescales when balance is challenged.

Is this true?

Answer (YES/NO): NO